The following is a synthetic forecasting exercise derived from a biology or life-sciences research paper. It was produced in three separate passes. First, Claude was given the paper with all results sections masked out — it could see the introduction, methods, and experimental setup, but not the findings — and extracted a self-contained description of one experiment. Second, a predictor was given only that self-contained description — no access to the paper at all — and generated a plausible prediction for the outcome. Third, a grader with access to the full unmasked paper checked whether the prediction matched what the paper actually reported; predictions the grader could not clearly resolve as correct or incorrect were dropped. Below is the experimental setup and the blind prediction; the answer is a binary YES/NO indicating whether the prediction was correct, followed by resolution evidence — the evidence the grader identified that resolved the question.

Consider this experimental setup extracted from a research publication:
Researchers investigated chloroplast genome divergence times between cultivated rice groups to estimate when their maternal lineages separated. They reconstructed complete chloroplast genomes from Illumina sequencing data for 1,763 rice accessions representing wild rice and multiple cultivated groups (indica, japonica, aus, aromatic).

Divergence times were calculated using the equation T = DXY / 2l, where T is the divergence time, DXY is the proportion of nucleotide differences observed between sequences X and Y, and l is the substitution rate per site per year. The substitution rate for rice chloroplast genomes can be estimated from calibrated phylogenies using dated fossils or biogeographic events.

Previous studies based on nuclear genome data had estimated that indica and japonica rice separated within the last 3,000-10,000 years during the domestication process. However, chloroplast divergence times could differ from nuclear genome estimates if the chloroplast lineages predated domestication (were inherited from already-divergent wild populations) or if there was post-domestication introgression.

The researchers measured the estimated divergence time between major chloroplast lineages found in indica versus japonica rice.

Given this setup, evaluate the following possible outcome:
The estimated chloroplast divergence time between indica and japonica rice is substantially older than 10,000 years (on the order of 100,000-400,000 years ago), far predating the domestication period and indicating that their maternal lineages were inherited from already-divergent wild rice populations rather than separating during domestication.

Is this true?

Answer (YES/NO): YES